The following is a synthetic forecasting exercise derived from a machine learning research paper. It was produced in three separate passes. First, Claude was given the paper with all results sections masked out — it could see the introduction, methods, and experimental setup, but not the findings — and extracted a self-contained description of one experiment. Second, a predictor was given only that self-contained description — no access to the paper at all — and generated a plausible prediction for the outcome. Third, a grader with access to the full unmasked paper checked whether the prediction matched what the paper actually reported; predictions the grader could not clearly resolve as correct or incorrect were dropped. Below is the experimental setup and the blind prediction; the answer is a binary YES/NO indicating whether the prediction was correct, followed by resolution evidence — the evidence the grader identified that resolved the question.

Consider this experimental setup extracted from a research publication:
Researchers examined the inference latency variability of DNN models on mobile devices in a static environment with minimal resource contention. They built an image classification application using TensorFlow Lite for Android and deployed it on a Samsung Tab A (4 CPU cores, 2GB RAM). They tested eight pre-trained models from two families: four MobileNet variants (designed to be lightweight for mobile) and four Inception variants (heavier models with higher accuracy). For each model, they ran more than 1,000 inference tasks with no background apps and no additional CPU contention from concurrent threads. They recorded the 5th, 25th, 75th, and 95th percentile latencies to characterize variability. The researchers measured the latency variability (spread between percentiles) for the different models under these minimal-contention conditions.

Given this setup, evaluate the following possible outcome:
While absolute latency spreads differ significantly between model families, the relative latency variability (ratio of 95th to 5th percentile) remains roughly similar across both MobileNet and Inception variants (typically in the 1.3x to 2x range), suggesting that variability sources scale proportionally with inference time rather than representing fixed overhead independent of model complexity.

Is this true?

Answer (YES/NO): NO